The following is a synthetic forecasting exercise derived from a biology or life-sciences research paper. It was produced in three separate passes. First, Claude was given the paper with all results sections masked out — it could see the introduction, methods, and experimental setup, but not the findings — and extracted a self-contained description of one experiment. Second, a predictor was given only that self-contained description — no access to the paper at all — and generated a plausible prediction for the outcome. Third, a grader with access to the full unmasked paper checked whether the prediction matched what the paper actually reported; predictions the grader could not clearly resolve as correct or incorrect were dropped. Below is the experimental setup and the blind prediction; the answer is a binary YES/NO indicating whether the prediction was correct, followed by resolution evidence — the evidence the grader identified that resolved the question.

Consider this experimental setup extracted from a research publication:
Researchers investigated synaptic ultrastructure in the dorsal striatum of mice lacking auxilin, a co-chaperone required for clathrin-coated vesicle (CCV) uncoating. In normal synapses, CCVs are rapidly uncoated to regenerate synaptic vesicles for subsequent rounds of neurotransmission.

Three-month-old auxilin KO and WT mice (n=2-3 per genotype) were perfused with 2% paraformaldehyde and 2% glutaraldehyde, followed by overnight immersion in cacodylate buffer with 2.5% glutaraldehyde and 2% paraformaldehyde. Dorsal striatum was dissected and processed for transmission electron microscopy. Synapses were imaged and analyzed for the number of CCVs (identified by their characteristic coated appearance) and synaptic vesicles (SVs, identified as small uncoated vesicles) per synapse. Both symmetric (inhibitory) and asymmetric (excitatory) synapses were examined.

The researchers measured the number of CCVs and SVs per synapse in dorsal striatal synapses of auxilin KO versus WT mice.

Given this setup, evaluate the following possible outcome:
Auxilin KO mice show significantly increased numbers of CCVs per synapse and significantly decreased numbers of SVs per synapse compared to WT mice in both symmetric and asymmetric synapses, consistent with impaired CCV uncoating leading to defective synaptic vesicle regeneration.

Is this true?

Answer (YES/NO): NO